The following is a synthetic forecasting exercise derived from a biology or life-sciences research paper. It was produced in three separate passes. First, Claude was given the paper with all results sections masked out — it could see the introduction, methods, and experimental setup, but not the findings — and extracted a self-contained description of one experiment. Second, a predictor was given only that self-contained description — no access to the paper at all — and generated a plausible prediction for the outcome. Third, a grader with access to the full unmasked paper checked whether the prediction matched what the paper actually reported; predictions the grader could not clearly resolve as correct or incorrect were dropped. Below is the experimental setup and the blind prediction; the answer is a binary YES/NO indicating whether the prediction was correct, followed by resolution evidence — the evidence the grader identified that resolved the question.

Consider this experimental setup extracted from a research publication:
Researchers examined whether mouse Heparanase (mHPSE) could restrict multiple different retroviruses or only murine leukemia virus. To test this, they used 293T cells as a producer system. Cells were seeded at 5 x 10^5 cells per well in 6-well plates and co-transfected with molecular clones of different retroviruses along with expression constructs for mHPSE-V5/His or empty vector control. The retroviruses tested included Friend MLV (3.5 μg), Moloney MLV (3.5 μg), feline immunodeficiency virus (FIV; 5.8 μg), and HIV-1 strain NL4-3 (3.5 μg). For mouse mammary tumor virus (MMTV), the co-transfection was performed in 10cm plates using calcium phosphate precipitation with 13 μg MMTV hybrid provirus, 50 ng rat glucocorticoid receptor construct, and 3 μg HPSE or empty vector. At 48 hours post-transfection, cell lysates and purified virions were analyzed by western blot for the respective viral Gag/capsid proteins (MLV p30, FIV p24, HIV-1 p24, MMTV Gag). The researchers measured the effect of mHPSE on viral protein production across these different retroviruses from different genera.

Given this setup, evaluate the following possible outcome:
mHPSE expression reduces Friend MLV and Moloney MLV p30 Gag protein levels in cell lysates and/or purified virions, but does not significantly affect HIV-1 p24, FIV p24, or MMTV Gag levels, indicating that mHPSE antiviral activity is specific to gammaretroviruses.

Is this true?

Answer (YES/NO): NO